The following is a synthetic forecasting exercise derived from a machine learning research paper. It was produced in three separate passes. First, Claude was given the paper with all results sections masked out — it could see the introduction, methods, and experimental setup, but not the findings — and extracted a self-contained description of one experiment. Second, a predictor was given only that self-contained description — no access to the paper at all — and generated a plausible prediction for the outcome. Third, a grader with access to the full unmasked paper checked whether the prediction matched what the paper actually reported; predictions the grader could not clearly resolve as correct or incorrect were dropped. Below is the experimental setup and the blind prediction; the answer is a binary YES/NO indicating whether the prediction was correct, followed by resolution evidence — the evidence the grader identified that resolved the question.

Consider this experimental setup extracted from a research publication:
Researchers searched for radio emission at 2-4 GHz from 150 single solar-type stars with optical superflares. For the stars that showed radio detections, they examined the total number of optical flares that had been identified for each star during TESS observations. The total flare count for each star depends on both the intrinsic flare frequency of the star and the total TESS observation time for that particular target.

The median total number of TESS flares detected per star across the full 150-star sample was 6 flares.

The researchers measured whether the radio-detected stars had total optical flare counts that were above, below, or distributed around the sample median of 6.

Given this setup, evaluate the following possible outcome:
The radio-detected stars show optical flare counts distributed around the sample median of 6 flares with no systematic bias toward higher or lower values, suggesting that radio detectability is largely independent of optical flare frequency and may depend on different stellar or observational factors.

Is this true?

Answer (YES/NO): NO